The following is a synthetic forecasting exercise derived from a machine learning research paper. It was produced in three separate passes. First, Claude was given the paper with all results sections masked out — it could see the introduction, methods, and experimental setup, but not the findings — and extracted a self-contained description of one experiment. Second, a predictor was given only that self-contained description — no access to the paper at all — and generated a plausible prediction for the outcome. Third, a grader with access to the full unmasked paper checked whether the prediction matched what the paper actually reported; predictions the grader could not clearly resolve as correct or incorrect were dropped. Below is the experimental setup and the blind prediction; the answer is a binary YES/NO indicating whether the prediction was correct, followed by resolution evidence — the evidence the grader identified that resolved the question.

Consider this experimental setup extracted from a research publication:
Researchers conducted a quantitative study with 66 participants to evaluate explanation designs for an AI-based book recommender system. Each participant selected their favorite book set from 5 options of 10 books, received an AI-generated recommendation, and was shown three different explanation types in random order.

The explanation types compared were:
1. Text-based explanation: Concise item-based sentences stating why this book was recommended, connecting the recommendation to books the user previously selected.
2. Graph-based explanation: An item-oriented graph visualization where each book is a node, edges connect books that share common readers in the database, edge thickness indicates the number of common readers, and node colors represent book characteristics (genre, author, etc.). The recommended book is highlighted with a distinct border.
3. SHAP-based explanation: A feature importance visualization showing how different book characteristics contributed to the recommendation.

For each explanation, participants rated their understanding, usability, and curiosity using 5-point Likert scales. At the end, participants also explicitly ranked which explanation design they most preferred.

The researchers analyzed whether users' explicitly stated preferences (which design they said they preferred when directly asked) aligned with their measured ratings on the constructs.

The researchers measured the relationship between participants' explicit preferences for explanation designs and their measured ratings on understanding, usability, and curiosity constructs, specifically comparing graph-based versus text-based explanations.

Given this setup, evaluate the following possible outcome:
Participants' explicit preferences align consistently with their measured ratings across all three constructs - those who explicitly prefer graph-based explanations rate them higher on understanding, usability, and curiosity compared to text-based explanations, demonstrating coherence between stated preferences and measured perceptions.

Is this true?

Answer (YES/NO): NO